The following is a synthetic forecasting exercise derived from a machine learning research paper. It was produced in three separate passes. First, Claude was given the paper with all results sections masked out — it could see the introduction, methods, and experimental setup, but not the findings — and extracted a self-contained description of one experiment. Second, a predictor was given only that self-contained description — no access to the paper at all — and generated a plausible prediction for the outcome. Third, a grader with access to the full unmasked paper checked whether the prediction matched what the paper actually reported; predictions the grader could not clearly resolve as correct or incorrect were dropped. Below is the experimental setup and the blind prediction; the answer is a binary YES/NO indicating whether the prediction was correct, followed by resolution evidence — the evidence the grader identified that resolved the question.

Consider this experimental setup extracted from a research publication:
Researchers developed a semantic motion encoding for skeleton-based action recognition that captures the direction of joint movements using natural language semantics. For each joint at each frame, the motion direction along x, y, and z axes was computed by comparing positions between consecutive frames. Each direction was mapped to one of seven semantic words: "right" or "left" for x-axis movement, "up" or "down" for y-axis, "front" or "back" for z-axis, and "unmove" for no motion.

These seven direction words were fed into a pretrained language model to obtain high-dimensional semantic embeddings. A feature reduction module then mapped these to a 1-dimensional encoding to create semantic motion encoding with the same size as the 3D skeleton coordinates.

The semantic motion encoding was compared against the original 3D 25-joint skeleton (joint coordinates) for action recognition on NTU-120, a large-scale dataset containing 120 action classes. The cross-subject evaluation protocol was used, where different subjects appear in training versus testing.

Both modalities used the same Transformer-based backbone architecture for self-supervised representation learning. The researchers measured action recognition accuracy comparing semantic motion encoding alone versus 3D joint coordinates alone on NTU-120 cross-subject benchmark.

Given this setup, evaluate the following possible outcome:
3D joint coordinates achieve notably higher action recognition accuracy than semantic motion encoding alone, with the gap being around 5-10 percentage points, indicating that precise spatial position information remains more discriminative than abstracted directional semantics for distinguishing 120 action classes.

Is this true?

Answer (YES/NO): NO